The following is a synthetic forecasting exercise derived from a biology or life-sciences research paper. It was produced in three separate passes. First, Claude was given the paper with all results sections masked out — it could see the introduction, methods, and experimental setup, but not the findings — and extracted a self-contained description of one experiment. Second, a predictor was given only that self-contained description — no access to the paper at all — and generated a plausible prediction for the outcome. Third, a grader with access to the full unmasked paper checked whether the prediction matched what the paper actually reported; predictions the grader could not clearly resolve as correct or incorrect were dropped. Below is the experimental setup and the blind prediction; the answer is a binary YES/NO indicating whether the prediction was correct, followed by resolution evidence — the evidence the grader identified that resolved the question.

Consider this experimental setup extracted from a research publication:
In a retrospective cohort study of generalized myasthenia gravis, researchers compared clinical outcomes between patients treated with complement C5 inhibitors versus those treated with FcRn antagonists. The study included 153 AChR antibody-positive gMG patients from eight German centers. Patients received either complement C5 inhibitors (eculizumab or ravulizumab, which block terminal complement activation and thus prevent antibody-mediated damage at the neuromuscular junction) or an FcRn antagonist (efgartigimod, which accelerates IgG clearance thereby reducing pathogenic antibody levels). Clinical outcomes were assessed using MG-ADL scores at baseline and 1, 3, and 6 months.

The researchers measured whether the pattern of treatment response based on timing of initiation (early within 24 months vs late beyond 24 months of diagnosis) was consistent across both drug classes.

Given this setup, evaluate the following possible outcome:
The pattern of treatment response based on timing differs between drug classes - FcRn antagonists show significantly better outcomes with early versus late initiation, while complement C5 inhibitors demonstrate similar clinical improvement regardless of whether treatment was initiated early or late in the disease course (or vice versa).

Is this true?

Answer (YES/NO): NO